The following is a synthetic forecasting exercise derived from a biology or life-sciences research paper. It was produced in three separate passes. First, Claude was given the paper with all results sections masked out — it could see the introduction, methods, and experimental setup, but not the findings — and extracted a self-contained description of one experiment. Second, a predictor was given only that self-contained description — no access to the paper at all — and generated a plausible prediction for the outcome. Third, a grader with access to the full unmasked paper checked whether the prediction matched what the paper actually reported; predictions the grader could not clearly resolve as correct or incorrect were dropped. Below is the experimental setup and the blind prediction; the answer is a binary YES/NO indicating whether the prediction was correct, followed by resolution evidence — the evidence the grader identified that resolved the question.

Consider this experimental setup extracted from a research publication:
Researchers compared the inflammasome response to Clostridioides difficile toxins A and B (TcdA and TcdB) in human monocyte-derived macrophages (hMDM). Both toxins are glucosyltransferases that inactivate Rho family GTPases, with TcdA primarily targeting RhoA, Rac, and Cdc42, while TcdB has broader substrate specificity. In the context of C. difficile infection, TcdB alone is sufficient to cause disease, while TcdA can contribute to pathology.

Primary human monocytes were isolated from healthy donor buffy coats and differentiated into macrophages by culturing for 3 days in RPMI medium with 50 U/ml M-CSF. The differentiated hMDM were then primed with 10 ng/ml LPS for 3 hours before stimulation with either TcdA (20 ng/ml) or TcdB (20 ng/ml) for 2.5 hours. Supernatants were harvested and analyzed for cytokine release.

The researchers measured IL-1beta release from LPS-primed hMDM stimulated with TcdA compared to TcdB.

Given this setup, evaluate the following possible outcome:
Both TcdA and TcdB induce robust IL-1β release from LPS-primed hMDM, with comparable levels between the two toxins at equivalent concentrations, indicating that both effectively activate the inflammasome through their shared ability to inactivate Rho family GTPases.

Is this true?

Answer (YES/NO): NO